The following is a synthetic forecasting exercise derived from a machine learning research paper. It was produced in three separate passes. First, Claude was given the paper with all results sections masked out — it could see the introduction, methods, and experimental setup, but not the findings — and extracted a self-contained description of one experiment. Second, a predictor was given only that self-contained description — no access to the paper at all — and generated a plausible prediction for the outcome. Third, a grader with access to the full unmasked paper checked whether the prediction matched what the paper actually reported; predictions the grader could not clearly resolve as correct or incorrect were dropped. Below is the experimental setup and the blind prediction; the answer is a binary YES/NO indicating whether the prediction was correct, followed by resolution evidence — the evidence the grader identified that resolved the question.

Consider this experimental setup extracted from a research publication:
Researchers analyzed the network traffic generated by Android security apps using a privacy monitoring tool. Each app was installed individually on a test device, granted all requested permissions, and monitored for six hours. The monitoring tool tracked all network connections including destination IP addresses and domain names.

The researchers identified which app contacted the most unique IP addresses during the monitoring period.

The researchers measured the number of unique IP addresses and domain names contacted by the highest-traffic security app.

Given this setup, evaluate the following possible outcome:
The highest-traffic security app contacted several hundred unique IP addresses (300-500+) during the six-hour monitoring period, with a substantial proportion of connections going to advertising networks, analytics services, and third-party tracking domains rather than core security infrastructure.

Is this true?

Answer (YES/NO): NO